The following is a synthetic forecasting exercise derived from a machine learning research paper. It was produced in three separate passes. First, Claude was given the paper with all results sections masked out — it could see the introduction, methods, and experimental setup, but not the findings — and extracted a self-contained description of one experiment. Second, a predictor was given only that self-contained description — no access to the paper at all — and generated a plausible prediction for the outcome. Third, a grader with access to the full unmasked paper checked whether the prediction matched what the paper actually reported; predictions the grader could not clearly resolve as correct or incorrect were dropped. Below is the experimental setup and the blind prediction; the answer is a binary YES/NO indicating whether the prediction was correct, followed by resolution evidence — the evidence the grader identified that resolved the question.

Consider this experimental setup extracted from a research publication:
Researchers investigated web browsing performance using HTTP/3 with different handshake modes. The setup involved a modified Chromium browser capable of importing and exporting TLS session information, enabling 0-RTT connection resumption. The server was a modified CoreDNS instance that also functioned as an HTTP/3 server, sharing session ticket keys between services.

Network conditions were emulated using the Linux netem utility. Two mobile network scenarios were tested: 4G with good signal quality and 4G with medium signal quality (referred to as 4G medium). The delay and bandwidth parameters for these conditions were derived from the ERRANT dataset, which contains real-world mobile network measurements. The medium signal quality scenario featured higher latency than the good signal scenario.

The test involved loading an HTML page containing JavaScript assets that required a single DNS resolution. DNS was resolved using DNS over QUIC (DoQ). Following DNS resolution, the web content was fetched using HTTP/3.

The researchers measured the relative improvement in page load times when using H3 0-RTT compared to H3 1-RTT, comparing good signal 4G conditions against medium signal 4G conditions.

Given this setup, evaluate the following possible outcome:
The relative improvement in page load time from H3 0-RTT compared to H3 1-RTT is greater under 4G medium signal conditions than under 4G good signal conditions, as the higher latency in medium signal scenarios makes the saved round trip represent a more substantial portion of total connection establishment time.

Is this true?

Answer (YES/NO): NO